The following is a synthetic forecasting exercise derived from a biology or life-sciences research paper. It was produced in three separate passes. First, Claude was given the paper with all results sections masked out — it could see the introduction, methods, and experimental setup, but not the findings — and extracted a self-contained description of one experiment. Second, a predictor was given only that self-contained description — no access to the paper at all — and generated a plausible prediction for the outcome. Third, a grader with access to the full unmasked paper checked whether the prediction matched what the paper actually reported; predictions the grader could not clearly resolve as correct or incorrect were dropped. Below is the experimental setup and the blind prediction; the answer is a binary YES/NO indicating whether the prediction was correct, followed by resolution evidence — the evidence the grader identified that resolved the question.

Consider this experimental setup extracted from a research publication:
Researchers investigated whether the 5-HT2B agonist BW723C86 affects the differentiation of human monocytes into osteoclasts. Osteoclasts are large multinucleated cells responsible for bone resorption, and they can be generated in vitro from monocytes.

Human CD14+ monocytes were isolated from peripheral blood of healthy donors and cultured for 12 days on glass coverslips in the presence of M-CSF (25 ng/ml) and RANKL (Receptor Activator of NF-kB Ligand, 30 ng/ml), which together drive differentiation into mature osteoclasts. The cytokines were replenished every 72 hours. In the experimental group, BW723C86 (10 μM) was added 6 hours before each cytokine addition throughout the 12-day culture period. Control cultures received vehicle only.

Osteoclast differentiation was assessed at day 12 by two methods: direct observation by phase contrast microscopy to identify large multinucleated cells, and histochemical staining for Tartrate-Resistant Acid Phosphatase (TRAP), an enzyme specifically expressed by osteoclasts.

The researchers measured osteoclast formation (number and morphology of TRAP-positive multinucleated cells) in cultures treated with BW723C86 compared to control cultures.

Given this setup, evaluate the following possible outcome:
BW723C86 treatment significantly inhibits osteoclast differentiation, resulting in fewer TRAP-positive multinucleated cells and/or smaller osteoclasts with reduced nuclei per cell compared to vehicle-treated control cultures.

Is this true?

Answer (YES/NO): YES